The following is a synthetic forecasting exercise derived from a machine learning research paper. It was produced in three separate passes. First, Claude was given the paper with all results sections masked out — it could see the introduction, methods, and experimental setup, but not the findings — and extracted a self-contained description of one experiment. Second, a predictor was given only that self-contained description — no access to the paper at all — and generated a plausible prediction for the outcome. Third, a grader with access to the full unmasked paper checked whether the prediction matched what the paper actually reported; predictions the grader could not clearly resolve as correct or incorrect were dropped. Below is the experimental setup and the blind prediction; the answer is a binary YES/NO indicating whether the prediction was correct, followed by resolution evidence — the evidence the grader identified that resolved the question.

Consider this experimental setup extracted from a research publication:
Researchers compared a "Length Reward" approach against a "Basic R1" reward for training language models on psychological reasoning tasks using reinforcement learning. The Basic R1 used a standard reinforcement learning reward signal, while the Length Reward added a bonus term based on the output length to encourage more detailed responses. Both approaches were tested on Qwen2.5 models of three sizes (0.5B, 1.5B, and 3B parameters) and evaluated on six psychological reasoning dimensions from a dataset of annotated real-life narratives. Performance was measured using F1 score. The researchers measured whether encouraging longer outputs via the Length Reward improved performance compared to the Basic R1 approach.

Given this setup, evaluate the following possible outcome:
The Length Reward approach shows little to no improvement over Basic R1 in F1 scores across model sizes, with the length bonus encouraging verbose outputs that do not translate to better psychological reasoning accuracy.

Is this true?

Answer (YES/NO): YES